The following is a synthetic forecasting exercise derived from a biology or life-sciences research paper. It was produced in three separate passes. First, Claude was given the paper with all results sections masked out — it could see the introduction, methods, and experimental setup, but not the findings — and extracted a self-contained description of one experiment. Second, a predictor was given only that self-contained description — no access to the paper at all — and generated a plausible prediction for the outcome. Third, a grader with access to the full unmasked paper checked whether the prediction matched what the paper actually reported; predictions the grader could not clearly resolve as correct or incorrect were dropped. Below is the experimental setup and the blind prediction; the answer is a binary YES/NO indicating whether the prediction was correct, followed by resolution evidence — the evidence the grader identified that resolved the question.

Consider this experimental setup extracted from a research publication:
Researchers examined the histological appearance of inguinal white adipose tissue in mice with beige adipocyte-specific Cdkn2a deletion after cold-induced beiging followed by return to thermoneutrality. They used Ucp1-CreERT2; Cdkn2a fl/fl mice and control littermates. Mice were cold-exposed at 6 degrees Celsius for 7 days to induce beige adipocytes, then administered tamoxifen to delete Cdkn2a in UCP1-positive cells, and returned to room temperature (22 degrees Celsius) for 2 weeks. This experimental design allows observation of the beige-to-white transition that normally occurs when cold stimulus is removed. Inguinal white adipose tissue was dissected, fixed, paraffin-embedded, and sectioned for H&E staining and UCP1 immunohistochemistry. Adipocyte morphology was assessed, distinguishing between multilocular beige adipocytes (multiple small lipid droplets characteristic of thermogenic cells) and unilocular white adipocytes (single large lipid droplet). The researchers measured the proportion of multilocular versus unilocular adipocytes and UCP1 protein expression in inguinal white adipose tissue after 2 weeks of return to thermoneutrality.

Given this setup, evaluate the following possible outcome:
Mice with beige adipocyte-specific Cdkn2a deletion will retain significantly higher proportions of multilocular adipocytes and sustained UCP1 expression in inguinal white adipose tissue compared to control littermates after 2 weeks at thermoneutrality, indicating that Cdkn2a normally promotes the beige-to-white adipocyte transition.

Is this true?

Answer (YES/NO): YES